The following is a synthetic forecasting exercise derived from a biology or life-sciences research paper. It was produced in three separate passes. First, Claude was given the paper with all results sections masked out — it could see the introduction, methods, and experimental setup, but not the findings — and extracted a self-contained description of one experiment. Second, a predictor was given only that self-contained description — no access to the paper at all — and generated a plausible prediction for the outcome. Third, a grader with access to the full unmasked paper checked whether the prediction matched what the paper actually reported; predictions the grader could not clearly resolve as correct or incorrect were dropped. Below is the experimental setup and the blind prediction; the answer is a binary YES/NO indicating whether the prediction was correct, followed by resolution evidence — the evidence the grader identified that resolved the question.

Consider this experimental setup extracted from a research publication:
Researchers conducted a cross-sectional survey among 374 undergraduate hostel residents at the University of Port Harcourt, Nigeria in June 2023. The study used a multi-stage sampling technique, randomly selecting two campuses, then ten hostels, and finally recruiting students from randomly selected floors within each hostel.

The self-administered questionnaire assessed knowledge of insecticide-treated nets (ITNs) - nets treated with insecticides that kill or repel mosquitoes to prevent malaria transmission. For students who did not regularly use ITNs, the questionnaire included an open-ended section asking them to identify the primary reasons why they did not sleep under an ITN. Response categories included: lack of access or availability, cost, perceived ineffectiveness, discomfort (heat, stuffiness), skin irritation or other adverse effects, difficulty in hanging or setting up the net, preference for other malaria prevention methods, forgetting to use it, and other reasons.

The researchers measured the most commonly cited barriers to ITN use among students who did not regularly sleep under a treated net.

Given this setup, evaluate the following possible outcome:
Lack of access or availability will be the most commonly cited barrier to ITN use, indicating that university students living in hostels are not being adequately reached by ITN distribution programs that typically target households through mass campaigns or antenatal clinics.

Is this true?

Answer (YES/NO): NO